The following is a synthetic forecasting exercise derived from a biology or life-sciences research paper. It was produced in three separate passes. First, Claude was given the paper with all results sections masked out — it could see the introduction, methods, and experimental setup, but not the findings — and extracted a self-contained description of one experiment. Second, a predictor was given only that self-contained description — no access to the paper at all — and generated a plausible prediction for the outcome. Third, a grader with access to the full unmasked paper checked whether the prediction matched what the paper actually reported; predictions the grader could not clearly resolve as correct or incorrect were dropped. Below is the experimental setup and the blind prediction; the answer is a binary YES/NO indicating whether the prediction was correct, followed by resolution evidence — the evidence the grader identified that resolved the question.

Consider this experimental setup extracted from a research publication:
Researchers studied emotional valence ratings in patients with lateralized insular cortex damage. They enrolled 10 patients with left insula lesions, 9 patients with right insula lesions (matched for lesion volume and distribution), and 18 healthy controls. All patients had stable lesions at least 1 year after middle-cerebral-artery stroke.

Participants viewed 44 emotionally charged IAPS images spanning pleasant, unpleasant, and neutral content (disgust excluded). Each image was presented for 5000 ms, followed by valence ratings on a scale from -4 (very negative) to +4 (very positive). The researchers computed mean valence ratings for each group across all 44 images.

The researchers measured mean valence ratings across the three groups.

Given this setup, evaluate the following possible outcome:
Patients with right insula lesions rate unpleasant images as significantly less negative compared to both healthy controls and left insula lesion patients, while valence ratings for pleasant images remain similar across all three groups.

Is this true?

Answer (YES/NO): NO